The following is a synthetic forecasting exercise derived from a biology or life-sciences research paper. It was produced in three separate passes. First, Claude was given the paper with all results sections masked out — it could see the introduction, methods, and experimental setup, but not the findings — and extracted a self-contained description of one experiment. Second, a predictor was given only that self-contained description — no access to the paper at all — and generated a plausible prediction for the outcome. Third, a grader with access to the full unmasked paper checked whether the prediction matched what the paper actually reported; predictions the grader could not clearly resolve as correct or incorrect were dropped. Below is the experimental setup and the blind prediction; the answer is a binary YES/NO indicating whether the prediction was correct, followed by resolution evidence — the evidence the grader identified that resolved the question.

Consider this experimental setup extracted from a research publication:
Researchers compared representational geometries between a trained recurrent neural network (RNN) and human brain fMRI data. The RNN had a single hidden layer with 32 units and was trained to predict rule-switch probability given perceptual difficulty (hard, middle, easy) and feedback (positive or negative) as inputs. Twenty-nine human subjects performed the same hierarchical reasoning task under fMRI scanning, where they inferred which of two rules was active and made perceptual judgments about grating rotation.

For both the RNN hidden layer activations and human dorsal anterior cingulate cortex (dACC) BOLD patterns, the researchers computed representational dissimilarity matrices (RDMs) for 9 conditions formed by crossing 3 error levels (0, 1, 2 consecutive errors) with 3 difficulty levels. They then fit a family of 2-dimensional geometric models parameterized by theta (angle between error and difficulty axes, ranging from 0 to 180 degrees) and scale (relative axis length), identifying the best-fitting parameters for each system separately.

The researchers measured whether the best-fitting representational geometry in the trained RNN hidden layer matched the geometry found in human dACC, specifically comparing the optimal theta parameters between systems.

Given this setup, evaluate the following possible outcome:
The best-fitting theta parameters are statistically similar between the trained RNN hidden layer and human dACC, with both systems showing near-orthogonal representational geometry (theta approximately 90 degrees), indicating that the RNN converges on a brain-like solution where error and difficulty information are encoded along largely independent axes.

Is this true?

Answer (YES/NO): YES